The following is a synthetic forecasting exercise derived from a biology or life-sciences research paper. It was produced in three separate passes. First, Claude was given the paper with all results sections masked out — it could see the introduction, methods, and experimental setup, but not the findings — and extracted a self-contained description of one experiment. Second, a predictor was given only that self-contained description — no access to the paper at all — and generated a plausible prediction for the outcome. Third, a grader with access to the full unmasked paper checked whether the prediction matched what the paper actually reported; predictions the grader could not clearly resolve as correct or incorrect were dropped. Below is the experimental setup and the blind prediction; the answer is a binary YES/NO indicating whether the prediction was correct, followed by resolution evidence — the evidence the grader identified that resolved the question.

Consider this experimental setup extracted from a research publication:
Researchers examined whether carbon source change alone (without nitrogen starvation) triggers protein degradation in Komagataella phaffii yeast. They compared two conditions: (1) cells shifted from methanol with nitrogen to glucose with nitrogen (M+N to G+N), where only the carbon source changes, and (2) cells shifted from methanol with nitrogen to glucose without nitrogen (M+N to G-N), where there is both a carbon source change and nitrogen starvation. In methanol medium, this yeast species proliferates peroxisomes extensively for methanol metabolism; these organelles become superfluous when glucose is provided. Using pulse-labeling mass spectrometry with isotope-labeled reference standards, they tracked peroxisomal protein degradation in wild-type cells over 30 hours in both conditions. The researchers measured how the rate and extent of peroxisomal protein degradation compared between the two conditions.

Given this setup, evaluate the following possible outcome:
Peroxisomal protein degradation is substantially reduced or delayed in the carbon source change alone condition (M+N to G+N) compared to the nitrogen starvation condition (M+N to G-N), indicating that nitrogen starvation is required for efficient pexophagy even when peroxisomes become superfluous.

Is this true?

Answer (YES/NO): YES